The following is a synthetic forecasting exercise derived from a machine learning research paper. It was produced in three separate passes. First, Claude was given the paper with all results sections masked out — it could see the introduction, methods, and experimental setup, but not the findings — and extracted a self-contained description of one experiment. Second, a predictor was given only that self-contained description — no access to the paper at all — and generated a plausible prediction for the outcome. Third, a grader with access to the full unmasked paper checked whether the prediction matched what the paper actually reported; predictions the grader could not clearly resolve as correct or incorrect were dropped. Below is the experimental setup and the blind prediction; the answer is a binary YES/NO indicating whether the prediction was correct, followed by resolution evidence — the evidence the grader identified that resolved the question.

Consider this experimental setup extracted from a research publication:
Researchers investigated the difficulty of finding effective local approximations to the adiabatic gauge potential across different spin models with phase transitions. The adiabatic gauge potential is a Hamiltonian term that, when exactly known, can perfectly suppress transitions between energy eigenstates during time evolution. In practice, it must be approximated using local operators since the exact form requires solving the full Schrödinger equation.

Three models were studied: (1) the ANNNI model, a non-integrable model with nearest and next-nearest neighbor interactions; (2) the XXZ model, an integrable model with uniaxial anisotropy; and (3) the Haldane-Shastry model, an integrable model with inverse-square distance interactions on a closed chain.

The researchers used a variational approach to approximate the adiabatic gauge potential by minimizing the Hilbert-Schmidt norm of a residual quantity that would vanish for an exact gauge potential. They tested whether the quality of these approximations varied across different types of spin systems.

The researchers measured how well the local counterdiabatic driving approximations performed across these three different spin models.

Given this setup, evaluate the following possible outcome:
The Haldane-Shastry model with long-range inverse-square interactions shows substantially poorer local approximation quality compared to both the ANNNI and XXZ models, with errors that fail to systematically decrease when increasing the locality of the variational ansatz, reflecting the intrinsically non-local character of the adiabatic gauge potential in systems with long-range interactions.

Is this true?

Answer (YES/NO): NO